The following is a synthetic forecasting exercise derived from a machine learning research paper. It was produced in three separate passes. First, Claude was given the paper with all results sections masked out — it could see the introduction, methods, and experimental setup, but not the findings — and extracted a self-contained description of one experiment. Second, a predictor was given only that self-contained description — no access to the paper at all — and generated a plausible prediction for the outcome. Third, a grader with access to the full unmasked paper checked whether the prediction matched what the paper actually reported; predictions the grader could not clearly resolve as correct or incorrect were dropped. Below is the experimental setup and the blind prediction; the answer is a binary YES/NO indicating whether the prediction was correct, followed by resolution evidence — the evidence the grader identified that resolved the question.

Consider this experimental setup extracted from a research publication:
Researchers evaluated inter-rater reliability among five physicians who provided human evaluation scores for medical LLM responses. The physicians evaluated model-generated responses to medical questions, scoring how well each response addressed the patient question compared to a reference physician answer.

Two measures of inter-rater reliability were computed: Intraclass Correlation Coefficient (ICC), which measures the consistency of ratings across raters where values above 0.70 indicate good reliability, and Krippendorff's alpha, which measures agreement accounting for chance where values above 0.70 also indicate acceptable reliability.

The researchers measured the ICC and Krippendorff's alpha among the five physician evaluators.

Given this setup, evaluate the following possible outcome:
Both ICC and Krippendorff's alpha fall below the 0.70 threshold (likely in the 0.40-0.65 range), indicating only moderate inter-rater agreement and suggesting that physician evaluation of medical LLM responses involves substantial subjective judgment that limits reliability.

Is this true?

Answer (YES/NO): NO